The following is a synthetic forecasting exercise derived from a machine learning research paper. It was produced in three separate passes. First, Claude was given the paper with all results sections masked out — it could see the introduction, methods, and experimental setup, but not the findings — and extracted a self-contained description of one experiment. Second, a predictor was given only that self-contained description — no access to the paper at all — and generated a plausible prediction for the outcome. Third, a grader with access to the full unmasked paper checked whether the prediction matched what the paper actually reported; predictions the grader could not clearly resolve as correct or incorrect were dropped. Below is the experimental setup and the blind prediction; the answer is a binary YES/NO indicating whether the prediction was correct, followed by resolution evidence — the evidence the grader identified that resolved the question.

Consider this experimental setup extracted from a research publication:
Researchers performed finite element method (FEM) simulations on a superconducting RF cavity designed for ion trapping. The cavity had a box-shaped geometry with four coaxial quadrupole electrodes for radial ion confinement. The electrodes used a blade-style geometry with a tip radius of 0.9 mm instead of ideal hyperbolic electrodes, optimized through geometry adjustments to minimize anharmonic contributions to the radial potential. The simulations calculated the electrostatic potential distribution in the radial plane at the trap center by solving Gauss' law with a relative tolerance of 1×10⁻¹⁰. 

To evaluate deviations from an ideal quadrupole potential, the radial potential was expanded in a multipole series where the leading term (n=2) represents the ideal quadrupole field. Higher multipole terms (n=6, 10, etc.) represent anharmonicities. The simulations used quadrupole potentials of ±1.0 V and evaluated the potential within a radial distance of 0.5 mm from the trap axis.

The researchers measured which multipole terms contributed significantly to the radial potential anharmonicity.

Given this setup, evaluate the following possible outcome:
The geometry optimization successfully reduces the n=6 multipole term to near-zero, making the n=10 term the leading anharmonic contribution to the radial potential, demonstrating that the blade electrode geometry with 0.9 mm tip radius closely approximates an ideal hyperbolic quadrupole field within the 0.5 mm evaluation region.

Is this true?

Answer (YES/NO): NO